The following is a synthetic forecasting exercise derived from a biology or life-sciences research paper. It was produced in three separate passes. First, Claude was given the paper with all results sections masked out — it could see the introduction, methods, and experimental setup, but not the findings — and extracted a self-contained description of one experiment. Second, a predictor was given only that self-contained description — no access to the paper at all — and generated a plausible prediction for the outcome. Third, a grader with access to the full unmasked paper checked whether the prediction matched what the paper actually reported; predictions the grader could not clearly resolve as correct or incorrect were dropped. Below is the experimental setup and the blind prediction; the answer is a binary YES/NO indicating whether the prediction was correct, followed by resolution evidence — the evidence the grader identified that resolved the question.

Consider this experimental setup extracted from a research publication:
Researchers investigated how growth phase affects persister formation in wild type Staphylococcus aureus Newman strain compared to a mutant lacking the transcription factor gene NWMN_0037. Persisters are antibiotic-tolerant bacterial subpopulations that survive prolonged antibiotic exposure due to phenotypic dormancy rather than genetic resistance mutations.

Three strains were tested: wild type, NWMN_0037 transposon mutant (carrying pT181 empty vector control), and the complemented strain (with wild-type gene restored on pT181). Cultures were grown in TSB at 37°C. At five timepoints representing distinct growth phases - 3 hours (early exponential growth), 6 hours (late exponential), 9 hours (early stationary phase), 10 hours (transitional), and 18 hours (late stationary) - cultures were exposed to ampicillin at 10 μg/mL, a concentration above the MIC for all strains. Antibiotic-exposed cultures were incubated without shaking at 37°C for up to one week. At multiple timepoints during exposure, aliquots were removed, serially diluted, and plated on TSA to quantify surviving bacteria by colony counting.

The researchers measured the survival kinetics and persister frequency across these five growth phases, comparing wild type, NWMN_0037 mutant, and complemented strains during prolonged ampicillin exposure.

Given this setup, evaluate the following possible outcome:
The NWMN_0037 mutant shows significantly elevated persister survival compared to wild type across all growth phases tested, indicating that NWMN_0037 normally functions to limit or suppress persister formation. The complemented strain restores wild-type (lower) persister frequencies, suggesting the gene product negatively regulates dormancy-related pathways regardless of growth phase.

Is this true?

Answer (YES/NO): NO